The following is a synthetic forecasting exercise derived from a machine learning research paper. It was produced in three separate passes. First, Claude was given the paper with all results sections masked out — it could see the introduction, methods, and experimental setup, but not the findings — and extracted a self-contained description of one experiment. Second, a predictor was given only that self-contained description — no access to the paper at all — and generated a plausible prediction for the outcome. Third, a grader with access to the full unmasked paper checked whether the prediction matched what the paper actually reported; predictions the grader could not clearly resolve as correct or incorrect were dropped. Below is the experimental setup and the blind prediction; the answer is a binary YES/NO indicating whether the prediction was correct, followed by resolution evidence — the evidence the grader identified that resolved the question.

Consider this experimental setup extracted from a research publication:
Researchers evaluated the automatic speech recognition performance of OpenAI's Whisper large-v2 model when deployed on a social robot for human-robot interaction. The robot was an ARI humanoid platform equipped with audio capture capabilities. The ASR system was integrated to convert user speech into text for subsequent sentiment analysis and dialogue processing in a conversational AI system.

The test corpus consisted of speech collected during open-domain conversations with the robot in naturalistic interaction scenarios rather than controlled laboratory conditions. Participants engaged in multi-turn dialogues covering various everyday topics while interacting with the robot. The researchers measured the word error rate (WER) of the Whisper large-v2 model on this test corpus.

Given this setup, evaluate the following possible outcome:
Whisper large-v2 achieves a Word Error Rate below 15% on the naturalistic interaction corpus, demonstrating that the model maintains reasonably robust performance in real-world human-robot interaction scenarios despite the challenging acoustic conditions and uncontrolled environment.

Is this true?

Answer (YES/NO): YES